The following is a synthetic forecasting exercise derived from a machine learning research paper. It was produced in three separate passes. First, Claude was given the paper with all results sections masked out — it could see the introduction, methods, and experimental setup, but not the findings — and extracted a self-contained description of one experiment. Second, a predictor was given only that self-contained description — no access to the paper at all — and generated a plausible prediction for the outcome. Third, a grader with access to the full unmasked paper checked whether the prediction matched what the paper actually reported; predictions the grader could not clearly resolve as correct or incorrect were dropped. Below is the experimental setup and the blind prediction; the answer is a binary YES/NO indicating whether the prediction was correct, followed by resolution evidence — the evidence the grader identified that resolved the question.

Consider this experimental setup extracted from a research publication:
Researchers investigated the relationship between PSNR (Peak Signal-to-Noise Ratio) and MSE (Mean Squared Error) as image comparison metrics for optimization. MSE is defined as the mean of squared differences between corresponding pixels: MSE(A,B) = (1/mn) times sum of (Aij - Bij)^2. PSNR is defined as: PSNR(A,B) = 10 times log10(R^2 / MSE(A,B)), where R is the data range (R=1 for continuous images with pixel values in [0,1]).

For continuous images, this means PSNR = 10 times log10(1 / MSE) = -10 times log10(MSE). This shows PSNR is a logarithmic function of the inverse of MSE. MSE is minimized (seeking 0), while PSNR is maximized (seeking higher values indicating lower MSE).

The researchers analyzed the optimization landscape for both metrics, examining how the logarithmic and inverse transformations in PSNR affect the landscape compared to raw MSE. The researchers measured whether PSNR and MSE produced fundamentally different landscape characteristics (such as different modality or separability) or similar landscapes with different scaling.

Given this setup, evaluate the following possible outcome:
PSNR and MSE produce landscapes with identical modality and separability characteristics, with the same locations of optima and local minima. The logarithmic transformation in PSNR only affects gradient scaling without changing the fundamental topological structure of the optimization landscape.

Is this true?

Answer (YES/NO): YES